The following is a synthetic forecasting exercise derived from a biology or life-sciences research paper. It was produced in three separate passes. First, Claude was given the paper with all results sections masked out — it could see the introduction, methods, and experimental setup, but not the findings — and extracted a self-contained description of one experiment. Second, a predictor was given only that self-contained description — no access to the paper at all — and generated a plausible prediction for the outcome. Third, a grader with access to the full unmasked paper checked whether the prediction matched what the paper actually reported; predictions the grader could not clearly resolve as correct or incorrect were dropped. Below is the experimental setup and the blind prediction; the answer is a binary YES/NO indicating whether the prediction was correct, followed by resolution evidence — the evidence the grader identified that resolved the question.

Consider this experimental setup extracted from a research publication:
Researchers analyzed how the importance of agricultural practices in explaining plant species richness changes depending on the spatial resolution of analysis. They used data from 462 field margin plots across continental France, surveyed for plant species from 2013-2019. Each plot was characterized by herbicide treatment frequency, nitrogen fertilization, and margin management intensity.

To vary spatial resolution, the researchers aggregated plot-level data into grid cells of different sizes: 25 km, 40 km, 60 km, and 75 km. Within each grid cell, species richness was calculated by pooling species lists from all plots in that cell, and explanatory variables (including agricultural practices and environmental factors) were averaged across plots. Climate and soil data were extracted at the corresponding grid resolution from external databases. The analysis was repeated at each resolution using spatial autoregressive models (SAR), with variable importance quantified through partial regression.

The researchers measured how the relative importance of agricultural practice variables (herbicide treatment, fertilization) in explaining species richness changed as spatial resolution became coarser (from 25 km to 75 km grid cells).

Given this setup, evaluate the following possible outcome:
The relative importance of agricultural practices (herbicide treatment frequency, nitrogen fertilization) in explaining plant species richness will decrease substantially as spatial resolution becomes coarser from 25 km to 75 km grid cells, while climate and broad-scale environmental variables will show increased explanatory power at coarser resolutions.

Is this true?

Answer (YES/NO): YES